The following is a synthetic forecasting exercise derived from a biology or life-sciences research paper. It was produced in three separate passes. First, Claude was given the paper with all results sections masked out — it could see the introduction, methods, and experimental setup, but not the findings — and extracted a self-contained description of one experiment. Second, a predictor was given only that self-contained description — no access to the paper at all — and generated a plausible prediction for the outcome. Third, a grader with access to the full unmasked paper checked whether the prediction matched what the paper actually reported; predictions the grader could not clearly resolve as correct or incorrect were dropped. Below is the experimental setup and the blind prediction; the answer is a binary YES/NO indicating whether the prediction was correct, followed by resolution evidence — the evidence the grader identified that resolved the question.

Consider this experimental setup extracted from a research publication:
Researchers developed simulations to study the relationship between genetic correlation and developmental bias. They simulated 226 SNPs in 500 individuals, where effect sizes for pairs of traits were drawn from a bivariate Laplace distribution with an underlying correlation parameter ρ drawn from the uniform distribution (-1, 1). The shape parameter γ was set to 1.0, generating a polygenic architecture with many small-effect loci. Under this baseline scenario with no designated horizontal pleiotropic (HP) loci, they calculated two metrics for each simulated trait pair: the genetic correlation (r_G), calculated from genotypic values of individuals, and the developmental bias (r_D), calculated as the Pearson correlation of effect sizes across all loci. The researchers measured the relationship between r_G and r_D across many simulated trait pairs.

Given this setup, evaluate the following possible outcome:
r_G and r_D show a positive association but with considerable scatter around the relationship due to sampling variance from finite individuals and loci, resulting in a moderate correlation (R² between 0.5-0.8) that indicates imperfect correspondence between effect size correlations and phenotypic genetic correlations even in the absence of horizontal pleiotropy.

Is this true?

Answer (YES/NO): NO